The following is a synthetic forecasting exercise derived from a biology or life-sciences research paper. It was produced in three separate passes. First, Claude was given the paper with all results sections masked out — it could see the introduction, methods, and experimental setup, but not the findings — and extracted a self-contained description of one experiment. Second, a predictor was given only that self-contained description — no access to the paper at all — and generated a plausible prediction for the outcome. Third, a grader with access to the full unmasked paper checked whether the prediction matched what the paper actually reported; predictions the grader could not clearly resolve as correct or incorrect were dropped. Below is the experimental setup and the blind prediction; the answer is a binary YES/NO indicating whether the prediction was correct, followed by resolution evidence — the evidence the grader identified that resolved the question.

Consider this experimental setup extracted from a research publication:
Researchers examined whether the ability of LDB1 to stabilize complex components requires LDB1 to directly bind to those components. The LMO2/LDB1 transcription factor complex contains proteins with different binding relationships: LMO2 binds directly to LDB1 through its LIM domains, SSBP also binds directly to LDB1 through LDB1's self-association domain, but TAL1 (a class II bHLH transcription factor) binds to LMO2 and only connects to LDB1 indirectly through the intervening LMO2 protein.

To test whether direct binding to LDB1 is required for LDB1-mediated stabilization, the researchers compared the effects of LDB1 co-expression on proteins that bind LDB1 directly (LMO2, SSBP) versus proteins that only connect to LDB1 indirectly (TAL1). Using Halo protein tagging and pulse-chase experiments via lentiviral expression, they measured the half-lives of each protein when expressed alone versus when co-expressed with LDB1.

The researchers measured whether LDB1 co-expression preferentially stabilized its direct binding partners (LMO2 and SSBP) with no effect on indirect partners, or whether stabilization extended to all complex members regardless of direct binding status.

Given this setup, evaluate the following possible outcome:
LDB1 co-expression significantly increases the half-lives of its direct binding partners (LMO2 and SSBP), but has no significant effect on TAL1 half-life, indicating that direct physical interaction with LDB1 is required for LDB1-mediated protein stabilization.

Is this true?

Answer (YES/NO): NO